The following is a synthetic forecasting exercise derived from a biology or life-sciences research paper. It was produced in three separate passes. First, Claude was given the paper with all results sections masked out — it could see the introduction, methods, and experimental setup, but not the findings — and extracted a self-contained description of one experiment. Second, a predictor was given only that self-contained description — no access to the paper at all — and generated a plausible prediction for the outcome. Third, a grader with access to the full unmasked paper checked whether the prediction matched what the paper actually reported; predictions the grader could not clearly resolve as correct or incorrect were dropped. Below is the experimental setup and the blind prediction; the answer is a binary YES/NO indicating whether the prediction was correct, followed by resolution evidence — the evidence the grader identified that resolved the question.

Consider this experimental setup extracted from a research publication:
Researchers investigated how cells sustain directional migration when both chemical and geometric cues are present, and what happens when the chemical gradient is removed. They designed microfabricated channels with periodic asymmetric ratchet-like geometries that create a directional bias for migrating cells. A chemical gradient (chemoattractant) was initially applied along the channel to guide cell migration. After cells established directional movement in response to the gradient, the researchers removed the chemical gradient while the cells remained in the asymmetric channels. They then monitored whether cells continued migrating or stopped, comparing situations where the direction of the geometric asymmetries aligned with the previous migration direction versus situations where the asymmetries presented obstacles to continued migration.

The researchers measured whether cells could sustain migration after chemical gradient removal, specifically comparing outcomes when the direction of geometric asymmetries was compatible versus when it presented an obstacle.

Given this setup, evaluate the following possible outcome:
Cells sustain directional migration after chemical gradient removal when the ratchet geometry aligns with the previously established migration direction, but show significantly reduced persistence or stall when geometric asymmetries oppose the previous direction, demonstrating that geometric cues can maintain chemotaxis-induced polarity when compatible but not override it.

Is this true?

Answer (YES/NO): YES